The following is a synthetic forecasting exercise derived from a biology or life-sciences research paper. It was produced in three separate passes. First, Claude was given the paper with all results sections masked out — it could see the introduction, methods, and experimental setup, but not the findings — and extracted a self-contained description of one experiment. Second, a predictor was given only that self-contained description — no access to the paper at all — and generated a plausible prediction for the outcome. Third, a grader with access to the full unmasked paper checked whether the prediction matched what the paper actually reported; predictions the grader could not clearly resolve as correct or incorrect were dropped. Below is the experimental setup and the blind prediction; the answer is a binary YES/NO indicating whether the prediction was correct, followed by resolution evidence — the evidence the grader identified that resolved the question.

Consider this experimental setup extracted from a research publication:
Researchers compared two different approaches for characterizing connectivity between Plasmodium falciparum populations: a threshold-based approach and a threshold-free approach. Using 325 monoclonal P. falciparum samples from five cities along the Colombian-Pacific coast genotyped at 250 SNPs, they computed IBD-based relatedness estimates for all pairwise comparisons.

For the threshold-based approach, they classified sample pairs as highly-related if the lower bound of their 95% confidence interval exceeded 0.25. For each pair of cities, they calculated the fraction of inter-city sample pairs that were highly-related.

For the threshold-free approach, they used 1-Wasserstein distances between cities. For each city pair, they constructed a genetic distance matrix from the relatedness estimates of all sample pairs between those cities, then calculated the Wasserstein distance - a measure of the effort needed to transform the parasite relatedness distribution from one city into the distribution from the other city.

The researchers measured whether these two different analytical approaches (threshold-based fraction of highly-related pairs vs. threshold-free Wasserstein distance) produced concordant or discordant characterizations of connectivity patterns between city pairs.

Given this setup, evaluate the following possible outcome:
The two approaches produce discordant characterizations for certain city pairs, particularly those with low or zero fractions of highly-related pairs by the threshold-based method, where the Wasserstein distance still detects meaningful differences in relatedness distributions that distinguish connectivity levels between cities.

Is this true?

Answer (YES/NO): NO